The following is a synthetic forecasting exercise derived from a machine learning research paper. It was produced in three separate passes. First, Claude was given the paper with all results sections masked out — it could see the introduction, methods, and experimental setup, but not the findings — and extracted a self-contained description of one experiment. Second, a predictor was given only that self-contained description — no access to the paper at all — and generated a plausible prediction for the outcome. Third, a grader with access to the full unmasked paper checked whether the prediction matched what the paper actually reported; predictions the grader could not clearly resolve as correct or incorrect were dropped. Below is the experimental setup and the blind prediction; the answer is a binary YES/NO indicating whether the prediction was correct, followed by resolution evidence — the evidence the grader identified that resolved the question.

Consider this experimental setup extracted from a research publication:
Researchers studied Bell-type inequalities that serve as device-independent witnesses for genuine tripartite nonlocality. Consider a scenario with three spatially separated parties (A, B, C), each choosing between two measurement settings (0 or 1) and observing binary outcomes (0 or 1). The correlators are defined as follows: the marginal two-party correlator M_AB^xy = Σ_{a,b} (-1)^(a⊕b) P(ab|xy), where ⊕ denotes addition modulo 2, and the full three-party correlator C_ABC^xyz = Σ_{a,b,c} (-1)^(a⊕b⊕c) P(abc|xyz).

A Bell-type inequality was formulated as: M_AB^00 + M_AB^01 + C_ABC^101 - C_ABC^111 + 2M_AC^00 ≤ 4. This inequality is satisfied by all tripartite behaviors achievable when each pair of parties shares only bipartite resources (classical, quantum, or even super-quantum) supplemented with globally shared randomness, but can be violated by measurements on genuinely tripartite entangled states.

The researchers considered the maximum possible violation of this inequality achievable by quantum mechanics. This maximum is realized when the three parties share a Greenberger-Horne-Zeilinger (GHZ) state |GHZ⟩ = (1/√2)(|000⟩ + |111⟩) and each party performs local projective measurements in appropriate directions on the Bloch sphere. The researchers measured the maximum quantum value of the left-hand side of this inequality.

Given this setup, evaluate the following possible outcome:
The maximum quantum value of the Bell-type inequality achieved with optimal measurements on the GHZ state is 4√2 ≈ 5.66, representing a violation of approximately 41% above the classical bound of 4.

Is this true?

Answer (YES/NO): NO